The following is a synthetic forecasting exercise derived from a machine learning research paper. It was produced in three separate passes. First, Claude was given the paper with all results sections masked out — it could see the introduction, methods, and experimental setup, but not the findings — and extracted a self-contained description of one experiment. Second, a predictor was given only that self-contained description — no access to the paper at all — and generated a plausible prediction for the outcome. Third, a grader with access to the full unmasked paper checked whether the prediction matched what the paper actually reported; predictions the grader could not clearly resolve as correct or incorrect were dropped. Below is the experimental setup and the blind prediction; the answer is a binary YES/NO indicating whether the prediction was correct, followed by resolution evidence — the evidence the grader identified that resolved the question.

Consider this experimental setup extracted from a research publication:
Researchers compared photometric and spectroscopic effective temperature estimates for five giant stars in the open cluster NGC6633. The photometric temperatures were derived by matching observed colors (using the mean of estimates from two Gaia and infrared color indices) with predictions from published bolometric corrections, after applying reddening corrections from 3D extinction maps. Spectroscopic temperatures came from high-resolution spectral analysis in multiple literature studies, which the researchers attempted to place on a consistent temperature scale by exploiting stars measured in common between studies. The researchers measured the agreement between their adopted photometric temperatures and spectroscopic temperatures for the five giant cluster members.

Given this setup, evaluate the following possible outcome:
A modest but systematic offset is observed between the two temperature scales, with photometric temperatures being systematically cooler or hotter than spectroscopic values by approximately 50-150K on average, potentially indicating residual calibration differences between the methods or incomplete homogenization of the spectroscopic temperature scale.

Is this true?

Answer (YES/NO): YES